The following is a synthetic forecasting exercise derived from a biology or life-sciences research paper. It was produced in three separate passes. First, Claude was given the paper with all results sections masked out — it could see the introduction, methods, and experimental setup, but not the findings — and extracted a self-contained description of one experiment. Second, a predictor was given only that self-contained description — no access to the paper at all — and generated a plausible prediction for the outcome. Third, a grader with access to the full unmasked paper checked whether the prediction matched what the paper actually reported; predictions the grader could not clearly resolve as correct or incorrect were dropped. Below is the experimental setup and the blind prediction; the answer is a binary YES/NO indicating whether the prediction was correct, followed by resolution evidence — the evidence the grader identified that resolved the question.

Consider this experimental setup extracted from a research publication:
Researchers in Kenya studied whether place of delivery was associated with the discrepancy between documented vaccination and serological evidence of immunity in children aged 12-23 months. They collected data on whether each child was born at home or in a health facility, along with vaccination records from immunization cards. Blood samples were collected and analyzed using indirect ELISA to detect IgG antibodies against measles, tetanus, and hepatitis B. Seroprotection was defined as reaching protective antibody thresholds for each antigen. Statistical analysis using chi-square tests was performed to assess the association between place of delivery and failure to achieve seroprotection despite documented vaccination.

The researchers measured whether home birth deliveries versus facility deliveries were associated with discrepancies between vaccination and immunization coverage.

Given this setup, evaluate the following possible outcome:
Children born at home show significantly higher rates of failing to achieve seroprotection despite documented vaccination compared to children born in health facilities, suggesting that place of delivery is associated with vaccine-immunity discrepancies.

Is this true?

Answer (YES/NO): YES